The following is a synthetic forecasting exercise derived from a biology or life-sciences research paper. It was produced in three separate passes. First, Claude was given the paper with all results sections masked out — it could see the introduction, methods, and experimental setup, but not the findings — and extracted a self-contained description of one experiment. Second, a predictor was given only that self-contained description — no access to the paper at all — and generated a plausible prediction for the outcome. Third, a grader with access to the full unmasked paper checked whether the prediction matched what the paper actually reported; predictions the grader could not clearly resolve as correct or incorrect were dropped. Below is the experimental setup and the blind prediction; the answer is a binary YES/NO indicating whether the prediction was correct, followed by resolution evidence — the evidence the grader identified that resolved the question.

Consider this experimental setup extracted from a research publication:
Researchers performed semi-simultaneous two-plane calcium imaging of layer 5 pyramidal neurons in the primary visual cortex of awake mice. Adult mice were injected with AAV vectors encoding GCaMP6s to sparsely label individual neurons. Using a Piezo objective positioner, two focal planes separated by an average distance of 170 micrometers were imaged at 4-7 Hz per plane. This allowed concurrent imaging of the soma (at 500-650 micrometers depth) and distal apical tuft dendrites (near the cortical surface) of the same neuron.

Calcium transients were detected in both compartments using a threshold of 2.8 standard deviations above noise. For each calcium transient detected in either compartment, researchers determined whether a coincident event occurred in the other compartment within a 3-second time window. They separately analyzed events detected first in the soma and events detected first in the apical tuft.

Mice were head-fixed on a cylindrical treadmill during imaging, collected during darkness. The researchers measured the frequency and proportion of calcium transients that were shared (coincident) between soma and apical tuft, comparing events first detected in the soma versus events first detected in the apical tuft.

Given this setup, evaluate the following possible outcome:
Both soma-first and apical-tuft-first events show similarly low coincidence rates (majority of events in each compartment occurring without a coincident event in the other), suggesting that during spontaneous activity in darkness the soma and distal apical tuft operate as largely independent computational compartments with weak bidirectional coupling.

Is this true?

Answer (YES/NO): NO